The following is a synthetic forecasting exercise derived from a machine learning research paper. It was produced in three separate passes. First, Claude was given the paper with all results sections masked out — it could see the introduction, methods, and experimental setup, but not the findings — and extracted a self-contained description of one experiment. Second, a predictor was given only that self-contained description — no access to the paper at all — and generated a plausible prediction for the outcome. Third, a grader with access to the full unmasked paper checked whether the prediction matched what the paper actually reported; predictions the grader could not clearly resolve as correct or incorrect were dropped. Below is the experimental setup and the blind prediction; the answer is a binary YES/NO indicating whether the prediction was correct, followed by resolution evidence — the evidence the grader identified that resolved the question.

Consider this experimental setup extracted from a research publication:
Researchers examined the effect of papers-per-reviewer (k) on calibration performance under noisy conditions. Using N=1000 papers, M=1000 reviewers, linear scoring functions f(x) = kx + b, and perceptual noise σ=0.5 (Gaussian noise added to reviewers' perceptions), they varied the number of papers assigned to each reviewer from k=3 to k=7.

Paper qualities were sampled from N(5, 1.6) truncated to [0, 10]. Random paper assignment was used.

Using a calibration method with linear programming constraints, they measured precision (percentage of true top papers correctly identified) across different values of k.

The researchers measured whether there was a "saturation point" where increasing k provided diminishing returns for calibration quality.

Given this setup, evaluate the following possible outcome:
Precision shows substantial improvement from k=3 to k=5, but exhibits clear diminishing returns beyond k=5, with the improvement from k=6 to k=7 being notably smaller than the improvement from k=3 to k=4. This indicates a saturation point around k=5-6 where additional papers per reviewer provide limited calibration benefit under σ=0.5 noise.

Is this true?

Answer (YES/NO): NO